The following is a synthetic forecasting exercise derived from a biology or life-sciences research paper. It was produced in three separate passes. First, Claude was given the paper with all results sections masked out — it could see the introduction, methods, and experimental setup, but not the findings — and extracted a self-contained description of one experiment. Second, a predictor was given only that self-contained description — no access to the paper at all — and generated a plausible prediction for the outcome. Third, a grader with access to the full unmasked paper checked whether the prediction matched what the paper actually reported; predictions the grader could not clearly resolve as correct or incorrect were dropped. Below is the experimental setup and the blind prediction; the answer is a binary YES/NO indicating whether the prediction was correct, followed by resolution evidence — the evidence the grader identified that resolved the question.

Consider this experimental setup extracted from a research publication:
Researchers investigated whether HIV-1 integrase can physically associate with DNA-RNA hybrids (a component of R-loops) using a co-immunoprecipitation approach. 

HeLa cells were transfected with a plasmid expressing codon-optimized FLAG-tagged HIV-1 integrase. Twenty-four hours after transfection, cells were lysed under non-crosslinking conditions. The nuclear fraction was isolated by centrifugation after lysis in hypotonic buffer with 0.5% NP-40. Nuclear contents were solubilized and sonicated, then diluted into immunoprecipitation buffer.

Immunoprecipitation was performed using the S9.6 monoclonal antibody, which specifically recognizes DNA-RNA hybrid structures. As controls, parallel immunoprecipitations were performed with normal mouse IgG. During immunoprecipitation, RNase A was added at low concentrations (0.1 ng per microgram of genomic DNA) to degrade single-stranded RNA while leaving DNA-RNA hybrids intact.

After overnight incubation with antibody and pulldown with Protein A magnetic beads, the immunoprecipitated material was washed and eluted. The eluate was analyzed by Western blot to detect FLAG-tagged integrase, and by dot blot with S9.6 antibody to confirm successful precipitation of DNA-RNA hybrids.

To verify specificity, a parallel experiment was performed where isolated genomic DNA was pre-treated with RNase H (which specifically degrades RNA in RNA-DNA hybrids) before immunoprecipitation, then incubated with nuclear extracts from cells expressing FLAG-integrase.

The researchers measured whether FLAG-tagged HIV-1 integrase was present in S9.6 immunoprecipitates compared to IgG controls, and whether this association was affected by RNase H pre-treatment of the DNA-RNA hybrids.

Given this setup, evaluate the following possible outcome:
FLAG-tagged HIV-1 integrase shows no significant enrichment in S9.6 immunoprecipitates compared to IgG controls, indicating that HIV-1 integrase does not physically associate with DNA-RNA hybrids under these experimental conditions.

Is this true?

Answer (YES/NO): NO